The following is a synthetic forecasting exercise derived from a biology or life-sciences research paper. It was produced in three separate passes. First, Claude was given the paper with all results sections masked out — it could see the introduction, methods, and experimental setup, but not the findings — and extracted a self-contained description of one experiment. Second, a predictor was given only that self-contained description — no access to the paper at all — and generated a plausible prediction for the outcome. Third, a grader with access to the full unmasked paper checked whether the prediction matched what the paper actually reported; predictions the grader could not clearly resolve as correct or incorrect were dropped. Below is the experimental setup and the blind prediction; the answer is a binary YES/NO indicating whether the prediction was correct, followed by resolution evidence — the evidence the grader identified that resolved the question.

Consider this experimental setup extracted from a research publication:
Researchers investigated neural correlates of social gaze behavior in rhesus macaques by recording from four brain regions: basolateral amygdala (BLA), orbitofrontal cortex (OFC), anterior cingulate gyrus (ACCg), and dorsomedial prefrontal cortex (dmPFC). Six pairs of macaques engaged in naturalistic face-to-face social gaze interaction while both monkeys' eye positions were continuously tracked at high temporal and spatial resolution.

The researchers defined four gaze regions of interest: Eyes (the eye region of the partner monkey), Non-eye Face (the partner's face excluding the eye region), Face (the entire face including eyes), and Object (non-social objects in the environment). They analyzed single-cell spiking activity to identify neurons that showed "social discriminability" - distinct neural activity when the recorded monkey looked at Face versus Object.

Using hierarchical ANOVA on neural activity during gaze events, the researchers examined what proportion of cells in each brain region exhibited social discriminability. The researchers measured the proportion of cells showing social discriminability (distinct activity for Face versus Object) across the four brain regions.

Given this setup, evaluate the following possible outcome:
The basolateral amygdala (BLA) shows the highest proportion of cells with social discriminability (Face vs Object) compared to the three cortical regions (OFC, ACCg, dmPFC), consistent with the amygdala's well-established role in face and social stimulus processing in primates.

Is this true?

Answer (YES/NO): YES